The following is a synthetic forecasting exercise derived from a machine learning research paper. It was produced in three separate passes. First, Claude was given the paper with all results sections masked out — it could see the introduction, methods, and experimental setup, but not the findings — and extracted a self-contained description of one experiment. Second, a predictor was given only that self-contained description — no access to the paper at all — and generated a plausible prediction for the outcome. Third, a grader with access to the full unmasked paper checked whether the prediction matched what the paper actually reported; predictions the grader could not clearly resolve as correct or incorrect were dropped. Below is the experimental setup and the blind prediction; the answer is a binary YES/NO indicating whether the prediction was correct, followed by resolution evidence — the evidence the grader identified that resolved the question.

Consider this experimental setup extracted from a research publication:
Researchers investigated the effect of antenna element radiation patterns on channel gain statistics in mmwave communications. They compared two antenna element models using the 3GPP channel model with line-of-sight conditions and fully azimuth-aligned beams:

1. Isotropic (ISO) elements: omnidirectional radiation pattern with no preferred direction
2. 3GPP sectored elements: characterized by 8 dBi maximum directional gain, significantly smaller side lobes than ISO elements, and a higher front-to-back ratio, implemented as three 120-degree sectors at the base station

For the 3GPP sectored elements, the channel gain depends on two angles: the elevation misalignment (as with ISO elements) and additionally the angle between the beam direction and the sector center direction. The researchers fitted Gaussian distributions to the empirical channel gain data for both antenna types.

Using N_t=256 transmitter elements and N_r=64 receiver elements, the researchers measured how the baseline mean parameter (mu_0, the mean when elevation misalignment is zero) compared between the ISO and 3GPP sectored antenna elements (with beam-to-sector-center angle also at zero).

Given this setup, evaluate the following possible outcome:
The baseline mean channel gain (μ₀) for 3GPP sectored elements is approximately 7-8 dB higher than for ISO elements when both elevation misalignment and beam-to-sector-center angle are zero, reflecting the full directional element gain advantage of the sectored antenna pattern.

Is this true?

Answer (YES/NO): YES